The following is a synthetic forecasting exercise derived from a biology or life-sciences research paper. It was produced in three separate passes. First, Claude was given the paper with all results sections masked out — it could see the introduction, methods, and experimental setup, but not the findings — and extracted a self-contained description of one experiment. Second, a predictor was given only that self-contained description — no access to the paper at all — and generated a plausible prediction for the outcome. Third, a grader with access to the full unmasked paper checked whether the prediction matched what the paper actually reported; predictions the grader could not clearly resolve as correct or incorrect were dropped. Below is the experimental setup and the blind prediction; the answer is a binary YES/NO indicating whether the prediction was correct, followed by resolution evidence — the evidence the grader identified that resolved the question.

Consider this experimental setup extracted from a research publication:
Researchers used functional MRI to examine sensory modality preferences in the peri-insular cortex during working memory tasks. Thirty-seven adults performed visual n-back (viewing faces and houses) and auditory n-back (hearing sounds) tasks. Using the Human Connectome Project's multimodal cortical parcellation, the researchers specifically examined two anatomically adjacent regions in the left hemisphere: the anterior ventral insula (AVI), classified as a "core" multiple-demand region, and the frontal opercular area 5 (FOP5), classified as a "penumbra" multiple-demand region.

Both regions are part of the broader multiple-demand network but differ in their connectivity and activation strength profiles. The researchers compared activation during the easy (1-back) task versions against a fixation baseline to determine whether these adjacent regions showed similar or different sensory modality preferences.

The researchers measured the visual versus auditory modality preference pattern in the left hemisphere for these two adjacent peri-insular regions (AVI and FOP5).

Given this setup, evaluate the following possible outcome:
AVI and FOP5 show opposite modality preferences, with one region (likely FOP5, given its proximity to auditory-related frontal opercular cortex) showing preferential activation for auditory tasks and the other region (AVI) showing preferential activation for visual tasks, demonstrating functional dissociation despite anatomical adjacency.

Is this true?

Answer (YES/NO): YES